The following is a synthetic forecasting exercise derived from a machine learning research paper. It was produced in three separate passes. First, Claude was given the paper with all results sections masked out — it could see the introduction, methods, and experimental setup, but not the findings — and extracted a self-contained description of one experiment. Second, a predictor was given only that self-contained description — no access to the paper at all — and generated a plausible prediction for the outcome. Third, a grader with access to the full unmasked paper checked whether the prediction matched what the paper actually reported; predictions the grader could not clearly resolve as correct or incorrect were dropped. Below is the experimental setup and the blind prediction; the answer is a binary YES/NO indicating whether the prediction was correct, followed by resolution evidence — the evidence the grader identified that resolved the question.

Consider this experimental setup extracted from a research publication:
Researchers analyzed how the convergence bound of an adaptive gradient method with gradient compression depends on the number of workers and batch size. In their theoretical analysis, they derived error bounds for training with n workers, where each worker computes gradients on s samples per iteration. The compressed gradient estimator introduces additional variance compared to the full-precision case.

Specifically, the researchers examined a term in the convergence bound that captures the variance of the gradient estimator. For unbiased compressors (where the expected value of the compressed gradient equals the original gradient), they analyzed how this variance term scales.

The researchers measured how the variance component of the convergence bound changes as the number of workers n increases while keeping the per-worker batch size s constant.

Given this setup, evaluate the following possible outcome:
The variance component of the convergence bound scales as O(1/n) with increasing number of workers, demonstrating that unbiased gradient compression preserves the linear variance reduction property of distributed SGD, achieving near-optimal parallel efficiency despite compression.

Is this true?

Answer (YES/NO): NO